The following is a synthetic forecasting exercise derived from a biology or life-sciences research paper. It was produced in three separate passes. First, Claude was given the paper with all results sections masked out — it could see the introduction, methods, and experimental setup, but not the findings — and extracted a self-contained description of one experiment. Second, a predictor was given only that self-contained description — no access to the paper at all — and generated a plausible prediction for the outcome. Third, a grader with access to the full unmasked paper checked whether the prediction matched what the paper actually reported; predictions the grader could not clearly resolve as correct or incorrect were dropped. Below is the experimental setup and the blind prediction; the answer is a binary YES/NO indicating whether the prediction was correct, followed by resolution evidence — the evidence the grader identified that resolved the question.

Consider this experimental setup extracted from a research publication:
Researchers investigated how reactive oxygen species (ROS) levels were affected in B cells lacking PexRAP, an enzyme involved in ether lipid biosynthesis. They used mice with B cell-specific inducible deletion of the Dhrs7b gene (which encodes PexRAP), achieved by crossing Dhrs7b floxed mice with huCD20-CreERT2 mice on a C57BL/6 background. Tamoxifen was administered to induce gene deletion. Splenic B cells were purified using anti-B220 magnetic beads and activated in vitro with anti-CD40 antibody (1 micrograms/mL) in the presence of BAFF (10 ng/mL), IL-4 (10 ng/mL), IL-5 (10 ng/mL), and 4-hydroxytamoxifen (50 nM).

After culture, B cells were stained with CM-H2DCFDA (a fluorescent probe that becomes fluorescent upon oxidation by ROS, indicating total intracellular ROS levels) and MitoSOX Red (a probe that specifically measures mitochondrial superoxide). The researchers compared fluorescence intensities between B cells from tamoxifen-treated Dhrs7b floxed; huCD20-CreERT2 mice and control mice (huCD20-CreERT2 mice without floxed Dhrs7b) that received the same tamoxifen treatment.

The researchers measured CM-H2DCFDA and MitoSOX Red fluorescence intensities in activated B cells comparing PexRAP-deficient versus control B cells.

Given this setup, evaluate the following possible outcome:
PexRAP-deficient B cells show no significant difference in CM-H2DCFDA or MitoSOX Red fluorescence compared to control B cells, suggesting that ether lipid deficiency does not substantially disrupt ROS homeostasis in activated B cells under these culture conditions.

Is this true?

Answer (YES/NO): NO